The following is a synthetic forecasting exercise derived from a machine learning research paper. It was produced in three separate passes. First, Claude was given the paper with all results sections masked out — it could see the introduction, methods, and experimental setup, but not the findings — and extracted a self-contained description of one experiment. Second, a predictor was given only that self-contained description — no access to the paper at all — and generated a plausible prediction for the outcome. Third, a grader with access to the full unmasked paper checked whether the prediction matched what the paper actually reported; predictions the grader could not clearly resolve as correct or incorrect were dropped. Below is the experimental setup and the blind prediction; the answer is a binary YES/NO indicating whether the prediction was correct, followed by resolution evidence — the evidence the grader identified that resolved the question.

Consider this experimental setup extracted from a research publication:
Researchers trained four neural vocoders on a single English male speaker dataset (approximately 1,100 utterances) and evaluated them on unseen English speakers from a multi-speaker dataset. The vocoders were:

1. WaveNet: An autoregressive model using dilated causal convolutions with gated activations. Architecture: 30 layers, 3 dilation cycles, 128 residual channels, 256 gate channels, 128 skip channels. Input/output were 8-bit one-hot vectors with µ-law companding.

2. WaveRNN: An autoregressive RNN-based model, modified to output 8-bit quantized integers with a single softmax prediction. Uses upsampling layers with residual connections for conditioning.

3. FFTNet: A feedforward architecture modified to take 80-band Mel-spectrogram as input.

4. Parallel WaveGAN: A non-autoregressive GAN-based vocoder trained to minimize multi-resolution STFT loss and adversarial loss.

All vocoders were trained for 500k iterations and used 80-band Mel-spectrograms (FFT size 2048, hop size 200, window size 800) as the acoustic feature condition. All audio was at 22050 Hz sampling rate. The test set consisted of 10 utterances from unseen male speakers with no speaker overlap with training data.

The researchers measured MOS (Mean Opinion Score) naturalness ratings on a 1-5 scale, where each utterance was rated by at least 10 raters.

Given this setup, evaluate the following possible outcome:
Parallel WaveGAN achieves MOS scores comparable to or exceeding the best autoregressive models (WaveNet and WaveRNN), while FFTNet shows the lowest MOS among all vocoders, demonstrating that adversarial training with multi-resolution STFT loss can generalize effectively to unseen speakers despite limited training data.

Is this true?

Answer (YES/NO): YES